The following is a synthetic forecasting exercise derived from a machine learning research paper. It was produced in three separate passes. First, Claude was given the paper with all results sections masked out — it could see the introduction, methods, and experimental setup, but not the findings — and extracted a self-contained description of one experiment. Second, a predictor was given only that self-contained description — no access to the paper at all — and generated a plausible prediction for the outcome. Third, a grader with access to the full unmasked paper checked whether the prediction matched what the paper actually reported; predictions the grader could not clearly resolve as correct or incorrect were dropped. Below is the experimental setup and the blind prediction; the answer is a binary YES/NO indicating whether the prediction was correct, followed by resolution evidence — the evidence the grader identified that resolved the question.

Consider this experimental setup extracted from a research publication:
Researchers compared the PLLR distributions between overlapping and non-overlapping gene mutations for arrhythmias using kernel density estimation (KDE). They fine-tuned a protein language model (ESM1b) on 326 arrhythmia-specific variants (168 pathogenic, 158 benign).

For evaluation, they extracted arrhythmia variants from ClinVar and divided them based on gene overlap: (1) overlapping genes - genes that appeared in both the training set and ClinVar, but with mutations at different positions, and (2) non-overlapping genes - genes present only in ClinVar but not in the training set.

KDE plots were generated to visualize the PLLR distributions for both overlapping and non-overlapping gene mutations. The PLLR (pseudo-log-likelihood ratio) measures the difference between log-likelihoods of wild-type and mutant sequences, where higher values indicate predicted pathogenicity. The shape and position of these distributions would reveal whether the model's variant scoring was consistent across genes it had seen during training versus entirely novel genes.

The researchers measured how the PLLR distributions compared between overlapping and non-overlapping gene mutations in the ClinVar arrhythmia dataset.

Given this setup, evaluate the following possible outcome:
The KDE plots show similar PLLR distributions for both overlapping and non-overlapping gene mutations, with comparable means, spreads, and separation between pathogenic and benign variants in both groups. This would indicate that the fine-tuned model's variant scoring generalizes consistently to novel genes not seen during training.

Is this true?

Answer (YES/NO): NO